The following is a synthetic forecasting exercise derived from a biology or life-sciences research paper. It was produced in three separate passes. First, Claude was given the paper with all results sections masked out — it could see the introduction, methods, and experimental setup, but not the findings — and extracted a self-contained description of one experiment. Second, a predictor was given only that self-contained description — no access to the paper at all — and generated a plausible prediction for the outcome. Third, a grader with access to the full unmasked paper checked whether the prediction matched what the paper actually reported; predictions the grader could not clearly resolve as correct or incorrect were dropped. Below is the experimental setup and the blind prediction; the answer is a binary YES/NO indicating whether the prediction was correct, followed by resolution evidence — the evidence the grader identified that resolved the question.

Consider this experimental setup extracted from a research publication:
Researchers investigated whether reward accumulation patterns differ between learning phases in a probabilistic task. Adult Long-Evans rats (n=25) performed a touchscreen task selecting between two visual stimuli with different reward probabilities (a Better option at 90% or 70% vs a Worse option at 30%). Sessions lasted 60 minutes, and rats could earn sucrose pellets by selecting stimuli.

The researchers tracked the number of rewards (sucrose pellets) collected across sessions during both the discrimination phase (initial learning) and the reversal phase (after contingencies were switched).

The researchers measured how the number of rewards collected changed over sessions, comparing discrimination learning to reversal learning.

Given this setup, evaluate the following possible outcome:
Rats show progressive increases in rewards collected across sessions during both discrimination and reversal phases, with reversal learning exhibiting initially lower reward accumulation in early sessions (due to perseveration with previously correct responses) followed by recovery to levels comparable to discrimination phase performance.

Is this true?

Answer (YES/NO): NO